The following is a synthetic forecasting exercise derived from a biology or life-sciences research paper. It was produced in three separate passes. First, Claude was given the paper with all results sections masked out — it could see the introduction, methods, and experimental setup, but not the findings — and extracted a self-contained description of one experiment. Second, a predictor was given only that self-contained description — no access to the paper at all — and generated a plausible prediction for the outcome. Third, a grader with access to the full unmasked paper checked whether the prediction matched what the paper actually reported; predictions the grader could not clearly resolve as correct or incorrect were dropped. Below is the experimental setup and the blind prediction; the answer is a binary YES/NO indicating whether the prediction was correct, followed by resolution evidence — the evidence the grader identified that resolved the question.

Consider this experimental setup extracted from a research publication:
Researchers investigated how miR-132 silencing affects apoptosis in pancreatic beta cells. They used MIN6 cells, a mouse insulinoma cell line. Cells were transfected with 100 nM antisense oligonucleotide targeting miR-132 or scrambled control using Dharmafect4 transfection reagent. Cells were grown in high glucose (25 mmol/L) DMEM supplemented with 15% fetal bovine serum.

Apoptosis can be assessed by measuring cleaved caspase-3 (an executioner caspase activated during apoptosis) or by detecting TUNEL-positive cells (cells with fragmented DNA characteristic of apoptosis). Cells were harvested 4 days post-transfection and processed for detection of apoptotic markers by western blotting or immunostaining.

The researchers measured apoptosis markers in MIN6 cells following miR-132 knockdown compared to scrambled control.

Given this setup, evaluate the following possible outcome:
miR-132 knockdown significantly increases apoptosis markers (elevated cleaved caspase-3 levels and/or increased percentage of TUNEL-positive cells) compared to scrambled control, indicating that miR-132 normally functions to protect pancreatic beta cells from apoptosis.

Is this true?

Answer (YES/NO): NO